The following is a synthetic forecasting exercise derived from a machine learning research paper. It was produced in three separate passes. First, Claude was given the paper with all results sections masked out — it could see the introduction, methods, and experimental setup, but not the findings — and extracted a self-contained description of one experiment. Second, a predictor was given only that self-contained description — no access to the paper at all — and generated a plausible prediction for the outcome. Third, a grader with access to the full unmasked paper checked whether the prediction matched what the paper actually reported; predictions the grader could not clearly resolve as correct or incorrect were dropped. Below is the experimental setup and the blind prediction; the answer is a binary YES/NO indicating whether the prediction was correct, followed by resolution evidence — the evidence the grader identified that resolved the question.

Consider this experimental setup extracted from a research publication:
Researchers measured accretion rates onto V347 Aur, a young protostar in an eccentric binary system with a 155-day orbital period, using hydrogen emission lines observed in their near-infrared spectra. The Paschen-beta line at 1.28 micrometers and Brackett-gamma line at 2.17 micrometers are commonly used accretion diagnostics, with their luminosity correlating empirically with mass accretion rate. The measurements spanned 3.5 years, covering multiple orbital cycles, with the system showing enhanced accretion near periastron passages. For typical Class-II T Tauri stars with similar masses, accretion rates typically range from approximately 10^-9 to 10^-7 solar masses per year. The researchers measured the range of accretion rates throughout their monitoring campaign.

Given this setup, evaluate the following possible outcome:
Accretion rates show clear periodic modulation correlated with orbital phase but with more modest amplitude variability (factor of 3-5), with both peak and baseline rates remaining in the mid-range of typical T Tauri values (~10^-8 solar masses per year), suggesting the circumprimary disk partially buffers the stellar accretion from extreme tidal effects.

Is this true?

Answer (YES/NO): NO